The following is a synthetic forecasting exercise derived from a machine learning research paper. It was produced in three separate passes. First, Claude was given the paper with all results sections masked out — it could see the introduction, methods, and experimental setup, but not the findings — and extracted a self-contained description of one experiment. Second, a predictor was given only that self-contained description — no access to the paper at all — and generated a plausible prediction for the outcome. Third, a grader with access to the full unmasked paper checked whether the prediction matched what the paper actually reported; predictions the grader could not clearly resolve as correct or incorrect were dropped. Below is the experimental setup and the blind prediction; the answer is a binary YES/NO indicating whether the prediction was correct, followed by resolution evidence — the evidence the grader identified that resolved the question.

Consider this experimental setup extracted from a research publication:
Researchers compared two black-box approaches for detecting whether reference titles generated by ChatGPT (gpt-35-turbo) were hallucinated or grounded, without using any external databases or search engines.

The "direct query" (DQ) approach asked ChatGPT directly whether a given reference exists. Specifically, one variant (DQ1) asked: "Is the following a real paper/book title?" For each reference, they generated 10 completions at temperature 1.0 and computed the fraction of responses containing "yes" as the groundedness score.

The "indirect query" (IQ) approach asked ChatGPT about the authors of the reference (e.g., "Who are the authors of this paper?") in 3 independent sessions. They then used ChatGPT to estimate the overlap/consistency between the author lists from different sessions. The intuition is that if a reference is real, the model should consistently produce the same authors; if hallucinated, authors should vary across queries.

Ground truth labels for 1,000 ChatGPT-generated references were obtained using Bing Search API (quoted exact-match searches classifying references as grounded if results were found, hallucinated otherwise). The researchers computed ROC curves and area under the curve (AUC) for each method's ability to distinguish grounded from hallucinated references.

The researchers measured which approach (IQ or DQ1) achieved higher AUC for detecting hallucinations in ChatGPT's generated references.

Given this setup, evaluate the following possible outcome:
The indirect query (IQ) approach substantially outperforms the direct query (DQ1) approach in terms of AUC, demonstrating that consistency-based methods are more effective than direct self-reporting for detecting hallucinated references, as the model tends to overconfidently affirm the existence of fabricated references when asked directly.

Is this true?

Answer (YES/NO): YES